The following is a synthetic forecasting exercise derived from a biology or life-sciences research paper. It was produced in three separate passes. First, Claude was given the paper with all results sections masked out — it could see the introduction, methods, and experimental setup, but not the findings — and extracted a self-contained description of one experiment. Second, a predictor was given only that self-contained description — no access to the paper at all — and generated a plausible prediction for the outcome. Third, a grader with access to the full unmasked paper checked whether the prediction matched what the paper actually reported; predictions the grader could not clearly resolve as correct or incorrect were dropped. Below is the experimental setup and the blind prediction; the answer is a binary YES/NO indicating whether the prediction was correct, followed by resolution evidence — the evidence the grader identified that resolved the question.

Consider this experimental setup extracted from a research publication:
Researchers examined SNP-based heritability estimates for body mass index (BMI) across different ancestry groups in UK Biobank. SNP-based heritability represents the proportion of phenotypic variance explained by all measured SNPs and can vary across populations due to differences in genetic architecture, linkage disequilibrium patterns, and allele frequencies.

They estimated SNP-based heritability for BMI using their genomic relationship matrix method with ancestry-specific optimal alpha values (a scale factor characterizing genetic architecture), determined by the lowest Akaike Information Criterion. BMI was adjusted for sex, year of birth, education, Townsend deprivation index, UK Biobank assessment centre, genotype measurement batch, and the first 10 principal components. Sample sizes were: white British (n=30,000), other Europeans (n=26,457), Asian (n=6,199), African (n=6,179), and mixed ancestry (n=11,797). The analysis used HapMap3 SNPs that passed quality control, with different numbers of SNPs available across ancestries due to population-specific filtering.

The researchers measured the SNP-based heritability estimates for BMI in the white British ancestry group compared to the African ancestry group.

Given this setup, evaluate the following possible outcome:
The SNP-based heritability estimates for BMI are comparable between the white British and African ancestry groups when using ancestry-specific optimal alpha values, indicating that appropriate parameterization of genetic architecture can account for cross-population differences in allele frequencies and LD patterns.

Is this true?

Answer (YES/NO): YES